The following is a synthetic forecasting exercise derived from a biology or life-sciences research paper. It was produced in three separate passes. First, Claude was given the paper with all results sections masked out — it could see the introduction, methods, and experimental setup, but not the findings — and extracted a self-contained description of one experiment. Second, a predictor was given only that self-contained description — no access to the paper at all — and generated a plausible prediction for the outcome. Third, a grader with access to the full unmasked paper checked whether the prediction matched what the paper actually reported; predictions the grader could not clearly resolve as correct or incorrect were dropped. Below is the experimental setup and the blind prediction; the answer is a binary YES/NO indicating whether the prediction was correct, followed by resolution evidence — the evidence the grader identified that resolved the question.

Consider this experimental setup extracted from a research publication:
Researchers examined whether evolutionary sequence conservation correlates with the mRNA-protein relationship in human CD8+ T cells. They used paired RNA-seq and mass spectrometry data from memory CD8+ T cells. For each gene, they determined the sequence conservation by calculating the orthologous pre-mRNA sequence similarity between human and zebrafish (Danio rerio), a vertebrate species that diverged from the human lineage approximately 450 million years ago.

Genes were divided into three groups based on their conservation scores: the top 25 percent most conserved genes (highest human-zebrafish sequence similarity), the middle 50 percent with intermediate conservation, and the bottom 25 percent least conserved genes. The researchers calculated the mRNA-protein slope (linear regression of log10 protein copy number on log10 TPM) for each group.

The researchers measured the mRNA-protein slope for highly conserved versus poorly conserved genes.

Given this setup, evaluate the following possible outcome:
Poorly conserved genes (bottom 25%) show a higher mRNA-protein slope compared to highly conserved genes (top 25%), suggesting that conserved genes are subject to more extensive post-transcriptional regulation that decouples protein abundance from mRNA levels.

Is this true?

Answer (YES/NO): NO